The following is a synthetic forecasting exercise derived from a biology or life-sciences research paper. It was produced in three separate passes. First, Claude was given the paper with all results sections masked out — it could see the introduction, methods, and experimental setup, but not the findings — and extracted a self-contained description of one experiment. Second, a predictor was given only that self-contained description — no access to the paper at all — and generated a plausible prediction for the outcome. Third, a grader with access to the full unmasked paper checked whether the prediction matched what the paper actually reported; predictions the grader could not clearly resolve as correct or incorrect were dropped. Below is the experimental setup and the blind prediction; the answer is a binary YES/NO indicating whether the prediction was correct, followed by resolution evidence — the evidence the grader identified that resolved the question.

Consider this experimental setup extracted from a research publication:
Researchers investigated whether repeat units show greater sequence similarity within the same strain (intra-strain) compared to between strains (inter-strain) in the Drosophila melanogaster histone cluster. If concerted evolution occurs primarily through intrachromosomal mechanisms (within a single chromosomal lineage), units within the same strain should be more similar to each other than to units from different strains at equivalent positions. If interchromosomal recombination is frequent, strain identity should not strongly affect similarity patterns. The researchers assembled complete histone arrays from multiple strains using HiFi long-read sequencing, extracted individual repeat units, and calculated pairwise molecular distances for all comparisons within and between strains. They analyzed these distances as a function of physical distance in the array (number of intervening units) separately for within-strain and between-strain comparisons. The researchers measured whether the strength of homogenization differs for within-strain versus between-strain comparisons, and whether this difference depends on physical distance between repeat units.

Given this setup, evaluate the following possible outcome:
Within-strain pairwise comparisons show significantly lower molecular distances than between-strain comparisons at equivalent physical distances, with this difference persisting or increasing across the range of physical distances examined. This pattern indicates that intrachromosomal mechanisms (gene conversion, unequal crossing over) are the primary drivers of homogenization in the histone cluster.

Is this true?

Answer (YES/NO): NO